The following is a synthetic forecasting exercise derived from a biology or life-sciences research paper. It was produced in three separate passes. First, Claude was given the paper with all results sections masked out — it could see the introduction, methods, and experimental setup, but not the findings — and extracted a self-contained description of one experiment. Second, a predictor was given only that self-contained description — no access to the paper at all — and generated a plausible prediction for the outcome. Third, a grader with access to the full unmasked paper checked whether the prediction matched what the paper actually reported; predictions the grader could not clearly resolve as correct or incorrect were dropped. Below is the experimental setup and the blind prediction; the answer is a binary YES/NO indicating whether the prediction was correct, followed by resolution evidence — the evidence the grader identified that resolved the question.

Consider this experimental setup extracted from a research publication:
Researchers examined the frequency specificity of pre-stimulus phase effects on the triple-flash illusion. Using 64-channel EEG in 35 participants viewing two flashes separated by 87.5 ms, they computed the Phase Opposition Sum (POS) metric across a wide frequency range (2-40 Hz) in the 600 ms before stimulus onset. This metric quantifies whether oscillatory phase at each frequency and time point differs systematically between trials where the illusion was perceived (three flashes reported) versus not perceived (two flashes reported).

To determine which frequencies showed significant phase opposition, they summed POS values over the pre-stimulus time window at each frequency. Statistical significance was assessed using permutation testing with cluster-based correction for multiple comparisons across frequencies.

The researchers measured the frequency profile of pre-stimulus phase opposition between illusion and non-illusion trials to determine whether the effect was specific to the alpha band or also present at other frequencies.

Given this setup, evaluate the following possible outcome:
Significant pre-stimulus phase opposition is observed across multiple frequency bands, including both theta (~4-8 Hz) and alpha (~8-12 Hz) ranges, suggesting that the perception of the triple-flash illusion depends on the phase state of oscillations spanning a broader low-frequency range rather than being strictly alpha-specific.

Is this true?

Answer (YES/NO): NO